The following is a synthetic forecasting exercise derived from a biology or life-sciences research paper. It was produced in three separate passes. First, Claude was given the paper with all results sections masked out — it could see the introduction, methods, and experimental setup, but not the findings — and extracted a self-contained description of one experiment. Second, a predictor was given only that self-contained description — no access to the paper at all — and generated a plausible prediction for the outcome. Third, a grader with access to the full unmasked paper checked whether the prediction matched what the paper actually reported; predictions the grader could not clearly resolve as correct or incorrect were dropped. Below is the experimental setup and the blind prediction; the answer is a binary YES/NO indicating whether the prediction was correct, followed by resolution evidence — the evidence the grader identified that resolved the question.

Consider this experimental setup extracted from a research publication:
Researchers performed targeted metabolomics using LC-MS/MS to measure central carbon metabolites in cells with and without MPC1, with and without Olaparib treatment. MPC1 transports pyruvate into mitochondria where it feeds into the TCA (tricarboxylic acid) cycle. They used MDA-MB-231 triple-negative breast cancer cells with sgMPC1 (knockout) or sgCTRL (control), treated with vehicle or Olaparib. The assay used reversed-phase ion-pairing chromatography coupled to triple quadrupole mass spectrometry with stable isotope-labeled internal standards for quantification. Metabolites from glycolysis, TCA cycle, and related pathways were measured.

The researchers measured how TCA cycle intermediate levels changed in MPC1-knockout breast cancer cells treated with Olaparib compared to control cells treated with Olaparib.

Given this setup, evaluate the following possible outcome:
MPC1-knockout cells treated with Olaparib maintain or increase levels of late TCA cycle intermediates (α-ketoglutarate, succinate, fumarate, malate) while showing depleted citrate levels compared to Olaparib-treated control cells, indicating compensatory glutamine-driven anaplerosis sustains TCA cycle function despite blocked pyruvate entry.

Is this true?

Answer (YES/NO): NO